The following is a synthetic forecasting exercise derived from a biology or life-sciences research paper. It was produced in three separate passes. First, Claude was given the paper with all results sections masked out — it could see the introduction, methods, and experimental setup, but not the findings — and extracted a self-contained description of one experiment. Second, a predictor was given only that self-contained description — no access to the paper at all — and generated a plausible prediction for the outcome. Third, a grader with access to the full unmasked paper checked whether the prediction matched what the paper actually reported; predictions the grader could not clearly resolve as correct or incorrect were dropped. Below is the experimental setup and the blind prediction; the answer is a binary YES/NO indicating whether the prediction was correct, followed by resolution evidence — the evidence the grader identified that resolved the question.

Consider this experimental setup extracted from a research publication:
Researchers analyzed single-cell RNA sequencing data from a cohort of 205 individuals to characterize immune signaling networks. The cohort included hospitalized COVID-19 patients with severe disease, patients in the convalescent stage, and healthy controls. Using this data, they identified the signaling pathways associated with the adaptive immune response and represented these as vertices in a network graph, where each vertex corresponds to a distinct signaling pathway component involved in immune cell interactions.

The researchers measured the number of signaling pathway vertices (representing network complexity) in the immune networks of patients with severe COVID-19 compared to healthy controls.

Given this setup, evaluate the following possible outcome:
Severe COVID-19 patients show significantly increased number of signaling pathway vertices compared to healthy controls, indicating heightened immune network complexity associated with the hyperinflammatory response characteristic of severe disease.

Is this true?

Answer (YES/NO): YES